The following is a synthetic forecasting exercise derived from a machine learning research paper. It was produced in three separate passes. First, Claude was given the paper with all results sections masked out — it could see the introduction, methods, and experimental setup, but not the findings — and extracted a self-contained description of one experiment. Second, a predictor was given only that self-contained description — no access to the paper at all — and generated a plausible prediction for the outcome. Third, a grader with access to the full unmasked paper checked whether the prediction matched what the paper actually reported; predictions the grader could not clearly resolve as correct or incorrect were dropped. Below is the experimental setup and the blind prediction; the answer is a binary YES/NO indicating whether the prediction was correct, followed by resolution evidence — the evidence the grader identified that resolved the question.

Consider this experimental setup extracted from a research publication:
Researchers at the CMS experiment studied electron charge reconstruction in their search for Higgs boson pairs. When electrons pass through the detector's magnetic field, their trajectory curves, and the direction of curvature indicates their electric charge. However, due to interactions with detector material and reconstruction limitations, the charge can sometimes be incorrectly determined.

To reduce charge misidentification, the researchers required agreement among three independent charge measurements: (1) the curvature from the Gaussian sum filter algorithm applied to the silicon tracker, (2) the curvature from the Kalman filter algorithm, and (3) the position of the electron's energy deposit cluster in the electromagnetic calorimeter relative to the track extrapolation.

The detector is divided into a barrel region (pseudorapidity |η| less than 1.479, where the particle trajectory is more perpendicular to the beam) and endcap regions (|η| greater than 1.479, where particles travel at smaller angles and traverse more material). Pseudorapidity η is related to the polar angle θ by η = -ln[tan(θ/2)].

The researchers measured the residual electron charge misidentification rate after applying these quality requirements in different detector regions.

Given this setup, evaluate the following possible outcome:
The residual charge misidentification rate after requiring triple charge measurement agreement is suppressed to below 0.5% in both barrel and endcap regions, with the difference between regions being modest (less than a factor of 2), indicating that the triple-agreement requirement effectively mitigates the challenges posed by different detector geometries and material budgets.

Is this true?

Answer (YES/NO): NO